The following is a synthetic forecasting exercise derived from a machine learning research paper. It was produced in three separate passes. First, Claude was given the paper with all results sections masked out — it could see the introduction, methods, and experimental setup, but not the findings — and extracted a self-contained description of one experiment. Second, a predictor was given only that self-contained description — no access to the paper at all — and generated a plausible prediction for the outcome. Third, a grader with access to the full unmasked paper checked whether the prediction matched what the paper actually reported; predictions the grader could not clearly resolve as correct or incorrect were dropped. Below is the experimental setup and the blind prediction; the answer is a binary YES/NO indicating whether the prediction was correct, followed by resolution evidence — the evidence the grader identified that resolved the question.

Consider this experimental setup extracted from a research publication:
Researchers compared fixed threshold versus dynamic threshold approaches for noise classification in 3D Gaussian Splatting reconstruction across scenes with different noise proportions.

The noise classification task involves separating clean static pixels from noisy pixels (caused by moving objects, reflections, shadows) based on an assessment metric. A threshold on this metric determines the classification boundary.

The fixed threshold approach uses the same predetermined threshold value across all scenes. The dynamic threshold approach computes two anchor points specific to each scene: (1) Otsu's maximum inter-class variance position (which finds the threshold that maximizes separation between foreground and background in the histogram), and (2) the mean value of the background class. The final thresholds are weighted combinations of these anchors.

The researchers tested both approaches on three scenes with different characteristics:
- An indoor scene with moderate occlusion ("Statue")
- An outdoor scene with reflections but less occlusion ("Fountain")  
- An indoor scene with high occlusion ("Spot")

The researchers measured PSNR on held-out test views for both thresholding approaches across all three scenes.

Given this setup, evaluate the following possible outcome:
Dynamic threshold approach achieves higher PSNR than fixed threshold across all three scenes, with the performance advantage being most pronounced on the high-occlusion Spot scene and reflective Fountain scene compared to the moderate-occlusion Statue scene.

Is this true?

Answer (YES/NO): NO